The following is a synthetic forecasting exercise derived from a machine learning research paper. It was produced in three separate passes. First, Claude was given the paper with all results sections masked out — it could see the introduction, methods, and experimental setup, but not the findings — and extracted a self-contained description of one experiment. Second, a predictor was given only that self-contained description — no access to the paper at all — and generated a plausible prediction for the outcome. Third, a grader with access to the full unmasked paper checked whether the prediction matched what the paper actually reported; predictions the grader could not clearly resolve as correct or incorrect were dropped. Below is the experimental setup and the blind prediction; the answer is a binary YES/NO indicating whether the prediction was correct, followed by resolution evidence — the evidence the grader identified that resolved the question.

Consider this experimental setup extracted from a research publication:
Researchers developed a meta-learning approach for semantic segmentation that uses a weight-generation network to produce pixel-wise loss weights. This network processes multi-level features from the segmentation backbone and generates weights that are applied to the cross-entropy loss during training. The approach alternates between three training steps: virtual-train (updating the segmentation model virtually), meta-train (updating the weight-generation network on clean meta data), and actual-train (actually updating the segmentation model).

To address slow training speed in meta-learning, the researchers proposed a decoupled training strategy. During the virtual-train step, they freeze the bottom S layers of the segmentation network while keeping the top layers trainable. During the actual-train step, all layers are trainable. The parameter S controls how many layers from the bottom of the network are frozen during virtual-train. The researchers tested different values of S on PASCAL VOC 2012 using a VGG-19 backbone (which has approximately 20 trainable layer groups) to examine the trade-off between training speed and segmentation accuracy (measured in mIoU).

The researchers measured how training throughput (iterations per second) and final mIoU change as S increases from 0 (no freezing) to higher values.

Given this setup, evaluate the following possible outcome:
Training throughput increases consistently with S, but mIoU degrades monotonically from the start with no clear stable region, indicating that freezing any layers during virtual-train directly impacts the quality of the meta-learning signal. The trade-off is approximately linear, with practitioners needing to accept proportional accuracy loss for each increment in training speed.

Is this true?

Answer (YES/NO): NO